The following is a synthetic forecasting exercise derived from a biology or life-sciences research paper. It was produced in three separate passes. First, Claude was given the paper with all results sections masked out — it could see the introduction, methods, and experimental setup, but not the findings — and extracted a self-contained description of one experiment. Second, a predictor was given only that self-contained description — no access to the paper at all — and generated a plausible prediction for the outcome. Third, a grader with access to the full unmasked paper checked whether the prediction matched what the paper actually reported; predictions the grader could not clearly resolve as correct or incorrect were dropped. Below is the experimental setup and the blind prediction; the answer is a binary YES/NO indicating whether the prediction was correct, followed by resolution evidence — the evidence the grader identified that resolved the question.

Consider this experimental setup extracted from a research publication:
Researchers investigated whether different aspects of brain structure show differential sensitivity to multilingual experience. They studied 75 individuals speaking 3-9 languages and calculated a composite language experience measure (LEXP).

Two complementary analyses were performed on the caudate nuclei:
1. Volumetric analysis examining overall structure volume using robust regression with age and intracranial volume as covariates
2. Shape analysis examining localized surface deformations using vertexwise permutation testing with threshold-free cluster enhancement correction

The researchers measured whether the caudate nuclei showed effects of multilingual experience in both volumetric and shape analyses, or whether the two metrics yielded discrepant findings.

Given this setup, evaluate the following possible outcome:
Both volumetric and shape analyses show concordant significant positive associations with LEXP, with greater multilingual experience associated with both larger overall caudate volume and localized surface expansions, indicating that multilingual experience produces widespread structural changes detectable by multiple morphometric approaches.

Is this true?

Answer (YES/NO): YES